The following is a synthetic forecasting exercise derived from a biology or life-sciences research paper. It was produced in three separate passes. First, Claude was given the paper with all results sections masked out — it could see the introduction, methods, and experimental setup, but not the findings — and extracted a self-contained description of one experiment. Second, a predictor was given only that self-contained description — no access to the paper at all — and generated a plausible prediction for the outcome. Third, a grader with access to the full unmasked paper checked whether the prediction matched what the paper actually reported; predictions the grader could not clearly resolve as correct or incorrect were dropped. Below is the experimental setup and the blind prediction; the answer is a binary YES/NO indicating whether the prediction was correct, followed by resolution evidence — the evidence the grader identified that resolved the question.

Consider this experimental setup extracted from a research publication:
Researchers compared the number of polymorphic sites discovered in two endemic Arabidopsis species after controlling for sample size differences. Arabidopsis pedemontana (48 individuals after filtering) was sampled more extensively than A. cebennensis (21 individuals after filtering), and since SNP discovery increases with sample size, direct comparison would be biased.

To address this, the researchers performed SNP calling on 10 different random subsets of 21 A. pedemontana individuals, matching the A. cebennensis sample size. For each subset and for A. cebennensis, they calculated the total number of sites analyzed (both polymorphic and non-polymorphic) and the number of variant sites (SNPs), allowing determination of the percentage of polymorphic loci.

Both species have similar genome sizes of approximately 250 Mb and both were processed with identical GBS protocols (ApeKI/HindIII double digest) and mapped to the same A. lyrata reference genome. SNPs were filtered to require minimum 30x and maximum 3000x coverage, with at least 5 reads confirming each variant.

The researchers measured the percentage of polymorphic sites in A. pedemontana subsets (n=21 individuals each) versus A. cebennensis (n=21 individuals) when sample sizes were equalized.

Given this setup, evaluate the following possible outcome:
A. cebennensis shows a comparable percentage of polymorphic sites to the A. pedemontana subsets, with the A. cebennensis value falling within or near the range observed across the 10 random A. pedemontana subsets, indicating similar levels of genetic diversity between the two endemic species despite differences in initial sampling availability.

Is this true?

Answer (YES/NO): NO